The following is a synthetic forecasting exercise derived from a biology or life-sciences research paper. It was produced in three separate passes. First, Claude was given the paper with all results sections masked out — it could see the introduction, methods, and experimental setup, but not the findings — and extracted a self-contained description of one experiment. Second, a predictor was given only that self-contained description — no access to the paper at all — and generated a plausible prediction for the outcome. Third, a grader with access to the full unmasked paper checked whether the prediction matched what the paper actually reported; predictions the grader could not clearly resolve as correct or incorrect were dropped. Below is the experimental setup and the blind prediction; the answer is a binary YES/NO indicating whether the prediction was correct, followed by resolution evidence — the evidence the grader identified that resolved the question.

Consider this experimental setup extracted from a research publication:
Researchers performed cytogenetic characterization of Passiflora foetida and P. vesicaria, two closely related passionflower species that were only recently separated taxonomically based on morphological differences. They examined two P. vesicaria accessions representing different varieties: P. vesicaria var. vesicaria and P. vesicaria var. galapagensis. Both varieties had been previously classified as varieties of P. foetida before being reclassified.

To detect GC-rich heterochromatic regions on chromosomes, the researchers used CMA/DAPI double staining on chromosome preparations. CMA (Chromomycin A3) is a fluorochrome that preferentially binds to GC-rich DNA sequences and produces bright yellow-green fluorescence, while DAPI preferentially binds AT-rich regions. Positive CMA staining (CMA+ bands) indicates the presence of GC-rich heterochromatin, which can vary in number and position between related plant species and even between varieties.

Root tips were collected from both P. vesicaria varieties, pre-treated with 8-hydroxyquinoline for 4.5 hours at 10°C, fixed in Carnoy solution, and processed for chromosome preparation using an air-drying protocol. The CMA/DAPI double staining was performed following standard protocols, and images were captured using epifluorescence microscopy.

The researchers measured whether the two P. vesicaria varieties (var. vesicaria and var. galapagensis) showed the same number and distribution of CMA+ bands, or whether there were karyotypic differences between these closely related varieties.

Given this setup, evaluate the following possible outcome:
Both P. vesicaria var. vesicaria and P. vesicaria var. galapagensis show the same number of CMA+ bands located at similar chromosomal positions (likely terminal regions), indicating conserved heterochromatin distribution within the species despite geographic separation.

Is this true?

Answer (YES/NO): NO